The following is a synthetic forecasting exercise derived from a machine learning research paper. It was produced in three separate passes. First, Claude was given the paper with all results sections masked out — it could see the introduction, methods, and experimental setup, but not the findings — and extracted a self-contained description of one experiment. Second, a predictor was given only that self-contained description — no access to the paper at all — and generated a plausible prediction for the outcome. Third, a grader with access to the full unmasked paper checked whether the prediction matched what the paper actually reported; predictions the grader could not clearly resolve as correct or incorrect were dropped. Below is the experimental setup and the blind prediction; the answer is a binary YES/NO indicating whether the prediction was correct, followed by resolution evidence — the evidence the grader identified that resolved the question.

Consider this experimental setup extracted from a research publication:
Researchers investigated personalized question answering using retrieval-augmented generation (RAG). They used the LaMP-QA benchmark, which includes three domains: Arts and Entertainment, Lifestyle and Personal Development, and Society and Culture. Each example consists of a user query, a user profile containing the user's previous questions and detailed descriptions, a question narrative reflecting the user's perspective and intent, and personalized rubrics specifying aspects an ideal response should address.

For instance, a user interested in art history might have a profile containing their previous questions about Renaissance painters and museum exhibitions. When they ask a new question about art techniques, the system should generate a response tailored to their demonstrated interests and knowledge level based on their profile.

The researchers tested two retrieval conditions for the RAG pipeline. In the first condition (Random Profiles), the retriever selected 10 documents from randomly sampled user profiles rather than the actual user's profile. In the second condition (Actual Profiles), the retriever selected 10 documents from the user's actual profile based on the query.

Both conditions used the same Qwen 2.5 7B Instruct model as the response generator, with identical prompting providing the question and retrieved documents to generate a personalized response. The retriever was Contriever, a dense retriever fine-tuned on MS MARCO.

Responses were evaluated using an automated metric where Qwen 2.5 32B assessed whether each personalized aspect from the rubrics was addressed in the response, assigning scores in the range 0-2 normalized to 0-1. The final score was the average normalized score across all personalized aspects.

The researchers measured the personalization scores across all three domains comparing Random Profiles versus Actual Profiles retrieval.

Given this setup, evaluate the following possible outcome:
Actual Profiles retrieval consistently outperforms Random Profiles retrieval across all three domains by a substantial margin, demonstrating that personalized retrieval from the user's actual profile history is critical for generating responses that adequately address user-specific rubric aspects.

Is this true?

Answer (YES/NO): YES